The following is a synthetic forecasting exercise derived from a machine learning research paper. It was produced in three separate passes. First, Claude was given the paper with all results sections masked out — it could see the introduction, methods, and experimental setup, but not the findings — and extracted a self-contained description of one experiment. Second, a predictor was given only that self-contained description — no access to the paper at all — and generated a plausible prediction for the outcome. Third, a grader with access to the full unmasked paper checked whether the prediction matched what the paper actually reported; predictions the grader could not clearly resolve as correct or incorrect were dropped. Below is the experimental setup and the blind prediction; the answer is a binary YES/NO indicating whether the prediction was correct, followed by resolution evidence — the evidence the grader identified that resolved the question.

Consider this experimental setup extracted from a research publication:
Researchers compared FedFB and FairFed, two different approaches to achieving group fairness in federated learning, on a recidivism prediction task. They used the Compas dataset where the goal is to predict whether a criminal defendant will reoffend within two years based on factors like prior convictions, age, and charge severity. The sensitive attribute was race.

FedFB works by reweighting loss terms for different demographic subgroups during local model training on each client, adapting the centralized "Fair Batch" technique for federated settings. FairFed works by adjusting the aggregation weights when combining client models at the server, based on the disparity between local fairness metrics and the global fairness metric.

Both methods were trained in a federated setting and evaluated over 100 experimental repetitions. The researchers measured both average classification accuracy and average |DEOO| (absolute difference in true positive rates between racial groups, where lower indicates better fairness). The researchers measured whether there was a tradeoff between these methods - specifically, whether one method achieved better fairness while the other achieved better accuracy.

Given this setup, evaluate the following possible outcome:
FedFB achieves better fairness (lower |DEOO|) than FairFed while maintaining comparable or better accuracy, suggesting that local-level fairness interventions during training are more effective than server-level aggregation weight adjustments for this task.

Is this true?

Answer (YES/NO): NO